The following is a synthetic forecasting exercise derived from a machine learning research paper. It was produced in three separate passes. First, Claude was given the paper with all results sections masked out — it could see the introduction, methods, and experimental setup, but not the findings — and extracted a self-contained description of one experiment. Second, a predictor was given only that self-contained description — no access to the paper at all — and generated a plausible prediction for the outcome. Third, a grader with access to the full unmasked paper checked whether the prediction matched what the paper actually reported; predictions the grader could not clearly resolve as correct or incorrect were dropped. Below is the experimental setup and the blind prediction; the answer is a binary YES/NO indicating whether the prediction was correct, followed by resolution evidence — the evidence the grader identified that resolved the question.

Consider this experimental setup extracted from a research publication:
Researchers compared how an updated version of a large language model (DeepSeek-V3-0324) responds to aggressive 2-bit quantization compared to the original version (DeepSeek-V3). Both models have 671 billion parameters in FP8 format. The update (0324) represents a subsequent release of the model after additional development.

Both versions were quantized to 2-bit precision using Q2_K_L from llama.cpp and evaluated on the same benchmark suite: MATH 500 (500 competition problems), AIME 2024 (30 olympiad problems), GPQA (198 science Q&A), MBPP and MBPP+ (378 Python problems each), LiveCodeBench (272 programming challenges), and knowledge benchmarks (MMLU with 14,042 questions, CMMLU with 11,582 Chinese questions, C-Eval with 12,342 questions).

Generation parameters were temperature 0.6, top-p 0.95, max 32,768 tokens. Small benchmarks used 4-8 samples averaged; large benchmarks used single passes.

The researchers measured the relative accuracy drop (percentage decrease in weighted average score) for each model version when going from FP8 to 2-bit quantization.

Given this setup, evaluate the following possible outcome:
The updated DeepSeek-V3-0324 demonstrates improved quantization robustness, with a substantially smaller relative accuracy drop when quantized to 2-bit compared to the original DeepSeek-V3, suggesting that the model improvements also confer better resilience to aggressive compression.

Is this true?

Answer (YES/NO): NO